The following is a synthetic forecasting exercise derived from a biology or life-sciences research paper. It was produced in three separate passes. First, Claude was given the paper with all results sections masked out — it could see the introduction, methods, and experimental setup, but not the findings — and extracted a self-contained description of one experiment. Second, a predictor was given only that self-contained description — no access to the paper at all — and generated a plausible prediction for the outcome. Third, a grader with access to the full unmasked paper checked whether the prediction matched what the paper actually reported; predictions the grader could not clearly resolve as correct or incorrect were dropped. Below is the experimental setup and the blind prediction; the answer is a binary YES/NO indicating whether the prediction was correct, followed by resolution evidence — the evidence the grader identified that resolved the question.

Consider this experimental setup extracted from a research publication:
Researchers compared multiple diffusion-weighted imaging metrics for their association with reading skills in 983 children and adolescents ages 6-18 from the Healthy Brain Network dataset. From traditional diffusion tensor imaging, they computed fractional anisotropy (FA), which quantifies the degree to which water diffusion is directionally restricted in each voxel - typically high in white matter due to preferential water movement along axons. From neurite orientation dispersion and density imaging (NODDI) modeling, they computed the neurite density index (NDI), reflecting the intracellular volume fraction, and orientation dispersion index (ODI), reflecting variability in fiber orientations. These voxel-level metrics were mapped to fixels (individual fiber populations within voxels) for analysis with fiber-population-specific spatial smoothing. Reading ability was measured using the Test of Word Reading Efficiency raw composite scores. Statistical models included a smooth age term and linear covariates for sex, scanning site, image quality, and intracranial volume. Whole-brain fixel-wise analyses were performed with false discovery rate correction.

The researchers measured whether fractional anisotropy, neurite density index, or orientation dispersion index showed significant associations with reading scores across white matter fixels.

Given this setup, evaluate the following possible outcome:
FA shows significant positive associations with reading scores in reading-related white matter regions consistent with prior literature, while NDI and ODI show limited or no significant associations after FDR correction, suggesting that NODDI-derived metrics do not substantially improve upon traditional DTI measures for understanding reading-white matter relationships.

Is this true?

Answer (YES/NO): NO